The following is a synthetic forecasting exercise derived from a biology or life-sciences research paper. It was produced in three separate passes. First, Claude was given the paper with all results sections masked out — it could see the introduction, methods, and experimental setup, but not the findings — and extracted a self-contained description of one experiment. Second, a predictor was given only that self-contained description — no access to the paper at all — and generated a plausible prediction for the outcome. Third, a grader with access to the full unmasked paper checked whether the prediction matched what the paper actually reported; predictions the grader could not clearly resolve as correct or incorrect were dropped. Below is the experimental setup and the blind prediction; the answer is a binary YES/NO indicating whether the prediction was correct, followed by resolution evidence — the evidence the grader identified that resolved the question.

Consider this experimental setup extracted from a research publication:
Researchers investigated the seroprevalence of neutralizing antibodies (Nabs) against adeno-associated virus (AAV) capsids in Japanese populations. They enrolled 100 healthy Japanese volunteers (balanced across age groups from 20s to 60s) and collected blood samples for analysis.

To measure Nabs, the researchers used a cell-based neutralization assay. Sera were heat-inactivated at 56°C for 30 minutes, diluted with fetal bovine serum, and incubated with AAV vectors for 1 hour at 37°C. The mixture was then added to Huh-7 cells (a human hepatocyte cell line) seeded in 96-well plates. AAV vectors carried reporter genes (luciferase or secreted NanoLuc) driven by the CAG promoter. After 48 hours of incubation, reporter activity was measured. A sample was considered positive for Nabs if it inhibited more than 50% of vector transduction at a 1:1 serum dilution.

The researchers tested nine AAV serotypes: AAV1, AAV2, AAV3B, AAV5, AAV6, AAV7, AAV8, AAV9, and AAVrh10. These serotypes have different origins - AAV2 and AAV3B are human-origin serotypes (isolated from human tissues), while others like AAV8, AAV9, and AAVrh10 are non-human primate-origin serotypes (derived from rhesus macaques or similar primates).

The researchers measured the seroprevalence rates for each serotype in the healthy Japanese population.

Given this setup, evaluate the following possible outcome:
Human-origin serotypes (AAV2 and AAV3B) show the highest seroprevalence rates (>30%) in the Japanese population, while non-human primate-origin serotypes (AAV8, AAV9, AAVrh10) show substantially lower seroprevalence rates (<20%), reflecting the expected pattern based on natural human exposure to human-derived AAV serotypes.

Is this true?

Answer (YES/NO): NO